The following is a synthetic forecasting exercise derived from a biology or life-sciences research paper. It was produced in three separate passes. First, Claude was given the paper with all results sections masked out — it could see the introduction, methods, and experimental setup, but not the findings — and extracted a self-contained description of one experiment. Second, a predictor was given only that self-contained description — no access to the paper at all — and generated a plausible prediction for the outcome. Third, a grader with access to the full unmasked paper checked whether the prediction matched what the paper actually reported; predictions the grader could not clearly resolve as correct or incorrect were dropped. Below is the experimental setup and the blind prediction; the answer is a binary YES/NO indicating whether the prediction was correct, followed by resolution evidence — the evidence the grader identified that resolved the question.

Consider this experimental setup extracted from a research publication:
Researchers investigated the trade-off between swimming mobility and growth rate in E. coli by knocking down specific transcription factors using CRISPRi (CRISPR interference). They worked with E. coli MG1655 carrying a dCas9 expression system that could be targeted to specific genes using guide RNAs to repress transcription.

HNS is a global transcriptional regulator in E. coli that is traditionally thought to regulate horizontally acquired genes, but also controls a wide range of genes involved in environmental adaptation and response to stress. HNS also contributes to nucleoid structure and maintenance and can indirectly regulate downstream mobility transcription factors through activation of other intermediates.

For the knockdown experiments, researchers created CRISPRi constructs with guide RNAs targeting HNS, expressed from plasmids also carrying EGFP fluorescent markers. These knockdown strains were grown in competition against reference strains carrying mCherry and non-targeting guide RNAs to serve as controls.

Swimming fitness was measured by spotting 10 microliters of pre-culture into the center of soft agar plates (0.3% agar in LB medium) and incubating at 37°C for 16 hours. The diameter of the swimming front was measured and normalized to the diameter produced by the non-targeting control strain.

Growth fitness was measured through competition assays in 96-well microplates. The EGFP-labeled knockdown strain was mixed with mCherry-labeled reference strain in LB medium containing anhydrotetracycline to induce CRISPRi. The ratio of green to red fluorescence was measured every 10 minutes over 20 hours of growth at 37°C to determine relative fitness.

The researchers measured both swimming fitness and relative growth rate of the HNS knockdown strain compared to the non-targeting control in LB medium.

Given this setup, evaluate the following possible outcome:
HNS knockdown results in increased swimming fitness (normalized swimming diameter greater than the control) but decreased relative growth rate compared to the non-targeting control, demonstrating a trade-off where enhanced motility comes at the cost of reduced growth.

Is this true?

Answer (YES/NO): NO